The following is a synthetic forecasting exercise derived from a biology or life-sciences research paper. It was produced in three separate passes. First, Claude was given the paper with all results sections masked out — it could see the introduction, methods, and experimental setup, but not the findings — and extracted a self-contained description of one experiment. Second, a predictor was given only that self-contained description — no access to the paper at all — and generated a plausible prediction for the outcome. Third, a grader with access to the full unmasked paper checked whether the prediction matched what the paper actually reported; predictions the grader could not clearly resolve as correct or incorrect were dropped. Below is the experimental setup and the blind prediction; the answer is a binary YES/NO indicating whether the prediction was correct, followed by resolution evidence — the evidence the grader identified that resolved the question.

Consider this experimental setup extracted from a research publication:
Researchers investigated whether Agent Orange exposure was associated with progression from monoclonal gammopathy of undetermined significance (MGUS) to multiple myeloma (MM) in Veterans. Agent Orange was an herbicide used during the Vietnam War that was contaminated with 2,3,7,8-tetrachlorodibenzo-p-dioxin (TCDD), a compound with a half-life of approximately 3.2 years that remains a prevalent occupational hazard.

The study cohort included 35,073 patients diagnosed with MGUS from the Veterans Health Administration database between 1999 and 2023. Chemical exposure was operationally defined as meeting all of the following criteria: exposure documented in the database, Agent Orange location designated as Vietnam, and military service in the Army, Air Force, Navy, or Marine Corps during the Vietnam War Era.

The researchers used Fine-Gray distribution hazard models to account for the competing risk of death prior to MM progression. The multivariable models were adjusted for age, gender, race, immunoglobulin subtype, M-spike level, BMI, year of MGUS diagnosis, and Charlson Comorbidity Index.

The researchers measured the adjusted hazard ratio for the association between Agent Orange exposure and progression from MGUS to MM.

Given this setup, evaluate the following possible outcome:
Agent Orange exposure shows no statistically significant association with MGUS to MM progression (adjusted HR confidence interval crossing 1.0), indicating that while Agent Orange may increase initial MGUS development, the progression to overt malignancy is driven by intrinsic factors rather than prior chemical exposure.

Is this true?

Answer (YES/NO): NO